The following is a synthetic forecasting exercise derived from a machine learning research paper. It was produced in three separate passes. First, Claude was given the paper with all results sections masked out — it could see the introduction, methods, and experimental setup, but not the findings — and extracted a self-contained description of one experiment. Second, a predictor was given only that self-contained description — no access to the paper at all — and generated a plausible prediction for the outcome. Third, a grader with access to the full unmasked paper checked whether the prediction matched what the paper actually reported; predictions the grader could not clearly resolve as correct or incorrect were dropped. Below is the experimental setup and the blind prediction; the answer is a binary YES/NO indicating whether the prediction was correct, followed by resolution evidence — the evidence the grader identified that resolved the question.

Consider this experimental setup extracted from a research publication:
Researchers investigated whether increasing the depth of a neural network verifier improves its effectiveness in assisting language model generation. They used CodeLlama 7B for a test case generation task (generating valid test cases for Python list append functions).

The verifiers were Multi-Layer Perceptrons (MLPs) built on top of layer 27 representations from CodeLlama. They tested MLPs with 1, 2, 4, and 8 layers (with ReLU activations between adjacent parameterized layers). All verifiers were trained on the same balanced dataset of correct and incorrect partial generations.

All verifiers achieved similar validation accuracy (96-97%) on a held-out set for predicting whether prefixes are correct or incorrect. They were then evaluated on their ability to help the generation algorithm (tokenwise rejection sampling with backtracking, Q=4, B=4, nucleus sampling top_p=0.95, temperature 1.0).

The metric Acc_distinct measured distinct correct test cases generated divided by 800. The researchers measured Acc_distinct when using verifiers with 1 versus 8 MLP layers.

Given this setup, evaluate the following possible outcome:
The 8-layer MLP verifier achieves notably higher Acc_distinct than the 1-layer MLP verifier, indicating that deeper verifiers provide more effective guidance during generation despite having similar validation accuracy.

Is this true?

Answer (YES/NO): NO